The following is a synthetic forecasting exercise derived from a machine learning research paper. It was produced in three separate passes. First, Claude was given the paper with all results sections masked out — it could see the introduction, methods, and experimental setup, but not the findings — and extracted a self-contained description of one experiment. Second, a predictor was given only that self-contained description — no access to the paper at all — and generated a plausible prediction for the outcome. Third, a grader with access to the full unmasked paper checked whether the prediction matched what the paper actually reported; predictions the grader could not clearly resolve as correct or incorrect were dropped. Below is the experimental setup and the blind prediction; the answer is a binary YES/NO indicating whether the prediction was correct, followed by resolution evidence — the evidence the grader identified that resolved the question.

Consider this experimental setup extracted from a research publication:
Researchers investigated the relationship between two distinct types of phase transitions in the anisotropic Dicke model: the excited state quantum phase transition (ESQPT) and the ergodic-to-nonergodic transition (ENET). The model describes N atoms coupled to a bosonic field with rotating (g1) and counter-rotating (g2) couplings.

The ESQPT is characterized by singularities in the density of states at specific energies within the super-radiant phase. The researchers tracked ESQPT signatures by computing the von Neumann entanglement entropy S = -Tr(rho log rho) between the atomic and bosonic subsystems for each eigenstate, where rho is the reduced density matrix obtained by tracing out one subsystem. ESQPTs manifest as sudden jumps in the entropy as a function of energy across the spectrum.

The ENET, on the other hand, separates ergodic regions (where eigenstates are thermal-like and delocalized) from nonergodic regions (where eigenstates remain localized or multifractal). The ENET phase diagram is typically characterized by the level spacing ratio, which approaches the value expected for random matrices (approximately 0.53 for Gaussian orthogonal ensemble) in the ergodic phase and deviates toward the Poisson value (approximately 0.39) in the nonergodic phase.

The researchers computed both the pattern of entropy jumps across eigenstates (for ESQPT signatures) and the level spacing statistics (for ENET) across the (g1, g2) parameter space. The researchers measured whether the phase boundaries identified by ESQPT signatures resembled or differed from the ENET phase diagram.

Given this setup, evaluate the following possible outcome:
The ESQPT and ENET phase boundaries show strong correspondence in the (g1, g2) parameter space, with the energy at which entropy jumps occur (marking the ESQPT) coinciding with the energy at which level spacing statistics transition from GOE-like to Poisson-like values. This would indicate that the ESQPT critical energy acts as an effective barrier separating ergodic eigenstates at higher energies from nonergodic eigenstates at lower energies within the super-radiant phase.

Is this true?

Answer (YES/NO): NO